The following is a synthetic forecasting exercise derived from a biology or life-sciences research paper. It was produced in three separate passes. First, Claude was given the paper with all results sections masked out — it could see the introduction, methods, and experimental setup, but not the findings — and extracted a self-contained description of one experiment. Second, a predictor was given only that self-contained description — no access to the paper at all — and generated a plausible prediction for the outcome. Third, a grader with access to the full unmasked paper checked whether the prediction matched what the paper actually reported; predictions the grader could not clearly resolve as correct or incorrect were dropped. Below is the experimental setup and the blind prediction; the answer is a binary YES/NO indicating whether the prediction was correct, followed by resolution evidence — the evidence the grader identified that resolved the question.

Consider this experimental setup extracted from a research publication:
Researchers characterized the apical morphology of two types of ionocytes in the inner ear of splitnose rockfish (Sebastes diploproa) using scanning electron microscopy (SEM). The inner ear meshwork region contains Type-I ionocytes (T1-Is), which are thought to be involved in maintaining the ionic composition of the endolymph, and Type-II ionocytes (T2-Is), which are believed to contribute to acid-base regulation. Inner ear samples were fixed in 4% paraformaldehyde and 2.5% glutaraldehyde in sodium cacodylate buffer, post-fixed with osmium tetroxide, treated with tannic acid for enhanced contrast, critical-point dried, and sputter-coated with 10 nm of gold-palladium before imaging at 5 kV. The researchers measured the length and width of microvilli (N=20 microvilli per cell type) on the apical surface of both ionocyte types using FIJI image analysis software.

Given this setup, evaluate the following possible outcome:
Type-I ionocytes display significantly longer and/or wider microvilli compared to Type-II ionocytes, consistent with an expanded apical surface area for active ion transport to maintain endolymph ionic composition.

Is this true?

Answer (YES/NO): YES